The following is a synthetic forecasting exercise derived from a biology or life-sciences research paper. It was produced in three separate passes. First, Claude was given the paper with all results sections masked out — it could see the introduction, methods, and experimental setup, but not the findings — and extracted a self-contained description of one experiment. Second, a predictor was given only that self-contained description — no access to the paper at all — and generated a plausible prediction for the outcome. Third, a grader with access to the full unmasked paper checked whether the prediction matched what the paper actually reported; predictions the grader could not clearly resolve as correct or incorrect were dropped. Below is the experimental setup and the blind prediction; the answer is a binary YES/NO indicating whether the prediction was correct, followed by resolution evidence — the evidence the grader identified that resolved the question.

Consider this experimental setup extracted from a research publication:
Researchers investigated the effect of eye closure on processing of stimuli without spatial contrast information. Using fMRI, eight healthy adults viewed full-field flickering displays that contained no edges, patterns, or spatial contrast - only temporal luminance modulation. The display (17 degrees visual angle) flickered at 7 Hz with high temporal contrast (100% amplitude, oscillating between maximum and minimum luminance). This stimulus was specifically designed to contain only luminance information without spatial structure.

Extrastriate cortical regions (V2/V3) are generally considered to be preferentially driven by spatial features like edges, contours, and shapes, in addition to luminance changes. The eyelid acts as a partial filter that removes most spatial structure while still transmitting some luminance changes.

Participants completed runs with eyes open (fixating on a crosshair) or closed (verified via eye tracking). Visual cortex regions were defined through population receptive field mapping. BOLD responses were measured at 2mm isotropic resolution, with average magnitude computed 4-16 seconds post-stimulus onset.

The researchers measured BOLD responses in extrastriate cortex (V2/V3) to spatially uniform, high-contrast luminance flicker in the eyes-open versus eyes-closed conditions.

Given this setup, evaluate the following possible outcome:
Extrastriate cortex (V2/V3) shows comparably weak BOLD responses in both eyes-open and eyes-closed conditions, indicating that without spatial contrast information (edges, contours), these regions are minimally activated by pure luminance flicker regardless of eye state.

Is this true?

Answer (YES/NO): NO